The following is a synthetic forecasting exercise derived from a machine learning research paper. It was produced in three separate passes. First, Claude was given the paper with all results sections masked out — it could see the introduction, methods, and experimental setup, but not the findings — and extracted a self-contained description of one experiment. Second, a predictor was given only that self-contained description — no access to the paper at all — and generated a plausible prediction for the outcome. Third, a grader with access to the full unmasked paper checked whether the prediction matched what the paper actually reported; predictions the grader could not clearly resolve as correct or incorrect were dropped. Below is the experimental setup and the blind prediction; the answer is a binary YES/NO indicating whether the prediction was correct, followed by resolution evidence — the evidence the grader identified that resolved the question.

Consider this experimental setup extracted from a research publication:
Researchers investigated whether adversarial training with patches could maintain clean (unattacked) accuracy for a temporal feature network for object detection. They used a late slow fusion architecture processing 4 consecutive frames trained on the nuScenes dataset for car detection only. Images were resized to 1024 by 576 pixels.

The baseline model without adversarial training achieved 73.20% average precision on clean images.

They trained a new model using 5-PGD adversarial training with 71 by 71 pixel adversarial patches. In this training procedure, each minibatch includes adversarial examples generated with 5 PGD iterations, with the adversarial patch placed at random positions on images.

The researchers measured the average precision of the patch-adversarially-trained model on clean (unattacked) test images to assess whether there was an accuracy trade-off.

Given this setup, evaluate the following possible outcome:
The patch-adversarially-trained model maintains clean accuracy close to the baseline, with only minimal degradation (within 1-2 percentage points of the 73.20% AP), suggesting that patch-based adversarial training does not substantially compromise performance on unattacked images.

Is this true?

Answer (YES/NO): NO